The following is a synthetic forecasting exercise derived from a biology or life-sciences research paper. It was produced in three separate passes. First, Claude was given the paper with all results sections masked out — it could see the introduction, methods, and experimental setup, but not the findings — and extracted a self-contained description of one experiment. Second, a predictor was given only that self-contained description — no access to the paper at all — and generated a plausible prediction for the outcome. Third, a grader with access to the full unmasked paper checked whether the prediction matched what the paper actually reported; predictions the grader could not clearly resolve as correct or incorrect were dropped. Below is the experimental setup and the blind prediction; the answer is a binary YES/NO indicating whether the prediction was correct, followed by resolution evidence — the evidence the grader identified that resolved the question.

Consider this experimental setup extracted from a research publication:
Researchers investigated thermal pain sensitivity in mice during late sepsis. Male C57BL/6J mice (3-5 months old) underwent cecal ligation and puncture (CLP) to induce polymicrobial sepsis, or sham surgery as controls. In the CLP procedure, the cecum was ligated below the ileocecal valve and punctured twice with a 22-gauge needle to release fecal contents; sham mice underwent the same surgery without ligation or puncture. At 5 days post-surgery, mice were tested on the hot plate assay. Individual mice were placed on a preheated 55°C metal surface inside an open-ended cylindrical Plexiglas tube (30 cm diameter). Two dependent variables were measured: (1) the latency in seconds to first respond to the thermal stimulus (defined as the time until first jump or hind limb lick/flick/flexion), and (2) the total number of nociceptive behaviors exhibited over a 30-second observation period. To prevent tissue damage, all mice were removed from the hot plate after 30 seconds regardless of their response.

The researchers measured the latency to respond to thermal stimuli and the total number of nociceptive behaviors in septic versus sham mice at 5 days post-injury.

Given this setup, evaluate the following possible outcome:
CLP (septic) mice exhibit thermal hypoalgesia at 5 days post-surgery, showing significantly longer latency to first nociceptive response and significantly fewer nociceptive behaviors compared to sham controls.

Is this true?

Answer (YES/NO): YES